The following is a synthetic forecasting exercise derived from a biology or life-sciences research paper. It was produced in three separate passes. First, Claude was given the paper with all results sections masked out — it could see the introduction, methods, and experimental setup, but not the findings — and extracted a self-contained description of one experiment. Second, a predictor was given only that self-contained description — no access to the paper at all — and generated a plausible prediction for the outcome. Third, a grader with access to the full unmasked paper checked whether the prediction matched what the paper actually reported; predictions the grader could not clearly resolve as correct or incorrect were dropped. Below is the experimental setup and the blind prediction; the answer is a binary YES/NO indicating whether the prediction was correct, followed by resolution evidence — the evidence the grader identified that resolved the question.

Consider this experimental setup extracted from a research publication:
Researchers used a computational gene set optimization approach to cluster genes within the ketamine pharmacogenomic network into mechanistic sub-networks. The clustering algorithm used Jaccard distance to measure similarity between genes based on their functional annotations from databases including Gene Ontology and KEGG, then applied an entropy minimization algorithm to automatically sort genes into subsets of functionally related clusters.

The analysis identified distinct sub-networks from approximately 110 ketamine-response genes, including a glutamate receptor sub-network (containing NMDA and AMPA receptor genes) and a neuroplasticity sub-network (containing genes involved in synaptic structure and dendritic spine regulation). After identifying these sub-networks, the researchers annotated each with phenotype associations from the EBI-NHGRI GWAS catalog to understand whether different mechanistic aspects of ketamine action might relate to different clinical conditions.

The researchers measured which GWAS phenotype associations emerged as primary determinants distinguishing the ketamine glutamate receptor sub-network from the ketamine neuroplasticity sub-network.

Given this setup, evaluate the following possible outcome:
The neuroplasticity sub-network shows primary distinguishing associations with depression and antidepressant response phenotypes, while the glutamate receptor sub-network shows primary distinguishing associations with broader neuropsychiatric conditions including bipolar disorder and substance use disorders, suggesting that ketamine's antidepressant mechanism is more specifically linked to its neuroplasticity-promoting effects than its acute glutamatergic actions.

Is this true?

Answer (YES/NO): NO